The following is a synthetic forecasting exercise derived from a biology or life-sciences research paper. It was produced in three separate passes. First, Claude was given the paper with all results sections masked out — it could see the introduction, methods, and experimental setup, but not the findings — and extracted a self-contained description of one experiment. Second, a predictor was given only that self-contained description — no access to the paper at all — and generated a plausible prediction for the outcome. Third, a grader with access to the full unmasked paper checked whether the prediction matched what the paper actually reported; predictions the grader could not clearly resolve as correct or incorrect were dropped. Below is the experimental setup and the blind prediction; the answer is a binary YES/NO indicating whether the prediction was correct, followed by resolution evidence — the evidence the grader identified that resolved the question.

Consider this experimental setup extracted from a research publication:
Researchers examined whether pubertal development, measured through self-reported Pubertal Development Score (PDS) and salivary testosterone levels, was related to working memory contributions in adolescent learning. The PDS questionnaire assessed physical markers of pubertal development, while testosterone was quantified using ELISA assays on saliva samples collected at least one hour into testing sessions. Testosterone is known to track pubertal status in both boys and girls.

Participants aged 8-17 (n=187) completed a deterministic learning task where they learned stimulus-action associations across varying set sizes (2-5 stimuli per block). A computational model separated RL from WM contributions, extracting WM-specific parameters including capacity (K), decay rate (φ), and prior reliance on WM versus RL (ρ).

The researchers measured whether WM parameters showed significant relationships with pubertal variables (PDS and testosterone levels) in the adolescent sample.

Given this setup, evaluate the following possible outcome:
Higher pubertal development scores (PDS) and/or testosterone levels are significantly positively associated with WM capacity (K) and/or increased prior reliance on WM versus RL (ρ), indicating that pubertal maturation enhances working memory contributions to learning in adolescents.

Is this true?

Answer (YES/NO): NO